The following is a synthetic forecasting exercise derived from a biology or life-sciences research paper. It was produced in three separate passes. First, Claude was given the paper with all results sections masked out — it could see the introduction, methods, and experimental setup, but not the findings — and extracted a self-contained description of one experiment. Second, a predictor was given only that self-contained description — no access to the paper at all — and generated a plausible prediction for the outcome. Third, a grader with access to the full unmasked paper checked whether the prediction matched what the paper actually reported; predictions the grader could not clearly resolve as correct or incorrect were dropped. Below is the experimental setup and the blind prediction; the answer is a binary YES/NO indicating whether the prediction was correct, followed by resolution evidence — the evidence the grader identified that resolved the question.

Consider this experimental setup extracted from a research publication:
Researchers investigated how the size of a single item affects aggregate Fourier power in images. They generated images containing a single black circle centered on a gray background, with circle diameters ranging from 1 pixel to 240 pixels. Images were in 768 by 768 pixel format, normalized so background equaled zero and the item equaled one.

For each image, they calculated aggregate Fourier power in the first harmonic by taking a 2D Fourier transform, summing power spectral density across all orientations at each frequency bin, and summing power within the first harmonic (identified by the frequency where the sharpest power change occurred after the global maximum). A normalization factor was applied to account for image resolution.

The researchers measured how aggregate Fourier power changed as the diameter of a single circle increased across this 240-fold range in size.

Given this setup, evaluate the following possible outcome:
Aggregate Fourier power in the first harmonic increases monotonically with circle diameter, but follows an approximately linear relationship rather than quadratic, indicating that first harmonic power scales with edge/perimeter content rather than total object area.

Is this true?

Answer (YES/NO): NO